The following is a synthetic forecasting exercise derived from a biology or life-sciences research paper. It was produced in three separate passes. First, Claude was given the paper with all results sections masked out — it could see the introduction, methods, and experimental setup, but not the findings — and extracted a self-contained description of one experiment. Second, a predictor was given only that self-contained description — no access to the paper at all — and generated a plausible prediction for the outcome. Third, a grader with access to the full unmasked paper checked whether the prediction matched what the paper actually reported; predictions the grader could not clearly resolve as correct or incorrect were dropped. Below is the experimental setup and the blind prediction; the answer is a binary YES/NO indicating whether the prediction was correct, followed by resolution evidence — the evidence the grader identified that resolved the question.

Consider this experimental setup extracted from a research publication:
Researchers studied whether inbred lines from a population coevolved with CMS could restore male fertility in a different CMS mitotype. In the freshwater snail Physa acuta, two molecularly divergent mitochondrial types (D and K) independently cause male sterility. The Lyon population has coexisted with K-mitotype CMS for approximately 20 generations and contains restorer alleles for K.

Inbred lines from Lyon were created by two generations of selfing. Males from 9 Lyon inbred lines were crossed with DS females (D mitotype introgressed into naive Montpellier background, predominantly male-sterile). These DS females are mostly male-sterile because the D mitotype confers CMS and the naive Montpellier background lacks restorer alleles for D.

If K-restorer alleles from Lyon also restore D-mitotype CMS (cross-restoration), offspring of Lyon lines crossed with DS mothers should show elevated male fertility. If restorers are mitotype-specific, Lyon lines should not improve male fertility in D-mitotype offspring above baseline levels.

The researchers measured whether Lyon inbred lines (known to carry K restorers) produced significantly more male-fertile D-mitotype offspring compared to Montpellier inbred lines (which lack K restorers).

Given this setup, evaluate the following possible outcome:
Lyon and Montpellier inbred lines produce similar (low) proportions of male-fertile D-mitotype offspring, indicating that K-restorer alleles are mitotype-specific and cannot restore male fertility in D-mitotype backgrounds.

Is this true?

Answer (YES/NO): YES